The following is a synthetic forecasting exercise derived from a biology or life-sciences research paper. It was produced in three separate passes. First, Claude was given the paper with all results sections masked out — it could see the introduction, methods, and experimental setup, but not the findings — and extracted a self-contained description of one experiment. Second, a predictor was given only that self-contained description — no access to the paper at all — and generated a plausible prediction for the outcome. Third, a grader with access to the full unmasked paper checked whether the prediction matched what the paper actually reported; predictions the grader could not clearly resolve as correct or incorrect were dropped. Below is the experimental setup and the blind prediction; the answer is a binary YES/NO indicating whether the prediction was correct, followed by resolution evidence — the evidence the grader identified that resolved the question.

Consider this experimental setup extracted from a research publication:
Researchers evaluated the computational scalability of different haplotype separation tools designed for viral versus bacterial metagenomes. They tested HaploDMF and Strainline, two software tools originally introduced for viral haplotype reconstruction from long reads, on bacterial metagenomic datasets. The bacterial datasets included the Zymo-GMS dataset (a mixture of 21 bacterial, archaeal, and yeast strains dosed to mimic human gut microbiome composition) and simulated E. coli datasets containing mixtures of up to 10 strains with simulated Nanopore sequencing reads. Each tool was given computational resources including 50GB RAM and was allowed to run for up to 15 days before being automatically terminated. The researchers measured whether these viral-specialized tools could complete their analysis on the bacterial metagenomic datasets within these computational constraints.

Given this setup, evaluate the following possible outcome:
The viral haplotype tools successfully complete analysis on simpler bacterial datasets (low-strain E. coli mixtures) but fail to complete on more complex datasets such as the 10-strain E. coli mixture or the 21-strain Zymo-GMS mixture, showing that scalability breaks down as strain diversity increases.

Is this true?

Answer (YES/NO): NO